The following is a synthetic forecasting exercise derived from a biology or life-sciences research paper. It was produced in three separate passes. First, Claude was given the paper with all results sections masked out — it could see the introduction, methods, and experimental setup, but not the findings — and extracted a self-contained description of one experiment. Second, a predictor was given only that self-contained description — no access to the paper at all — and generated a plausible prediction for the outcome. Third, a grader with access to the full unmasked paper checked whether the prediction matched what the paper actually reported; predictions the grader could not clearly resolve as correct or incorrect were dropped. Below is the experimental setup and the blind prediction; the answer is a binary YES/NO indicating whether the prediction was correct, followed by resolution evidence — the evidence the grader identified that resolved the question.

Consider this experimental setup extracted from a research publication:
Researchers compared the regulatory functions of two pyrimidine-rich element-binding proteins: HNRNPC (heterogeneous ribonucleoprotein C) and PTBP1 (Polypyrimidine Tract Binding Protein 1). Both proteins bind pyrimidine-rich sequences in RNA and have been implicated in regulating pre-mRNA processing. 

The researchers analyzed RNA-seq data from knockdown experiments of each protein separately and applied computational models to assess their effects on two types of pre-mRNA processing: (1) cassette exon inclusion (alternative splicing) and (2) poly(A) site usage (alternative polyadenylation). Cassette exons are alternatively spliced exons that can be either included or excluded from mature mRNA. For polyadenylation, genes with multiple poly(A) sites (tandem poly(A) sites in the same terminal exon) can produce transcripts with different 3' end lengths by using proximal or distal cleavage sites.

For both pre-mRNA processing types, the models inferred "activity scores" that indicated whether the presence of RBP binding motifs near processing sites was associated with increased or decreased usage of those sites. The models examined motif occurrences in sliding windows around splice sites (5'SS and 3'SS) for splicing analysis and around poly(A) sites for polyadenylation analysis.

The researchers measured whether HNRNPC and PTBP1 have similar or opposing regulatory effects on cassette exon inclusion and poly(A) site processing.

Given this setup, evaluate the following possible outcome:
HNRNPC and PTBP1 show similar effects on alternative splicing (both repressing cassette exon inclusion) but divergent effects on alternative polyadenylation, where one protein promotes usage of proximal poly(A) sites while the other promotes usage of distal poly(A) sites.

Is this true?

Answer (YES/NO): NO